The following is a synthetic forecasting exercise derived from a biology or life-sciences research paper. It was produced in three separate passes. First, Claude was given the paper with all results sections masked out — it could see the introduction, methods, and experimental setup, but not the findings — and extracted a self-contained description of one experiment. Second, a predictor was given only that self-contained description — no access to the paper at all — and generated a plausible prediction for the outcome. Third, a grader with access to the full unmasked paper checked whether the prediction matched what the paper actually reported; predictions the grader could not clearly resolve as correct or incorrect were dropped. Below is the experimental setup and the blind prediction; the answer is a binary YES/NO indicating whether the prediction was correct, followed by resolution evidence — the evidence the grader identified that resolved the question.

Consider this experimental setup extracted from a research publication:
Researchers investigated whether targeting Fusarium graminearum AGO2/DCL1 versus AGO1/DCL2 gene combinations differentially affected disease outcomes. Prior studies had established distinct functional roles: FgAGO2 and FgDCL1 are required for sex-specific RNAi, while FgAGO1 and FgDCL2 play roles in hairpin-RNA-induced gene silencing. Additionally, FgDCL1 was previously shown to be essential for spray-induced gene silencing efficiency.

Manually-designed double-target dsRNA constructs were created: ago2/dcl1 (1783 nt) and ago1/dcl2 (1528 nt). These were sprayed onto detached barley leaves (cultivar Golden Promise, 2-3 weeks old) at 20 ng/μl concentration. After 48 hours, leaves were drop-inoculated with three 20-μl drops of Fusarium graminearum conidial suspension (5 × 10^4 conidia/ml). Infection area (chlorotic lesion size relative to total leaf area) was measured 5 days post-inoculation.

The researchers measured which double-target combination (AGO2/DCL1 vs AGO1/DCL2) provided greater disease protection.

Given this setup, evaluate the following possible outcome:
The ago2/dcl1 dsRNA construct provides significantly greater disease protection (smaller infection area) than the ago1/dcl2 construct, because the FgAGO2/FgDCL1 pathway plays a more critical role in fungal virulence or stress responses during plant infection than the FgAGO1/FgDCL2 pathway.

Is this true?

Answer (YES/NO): NO